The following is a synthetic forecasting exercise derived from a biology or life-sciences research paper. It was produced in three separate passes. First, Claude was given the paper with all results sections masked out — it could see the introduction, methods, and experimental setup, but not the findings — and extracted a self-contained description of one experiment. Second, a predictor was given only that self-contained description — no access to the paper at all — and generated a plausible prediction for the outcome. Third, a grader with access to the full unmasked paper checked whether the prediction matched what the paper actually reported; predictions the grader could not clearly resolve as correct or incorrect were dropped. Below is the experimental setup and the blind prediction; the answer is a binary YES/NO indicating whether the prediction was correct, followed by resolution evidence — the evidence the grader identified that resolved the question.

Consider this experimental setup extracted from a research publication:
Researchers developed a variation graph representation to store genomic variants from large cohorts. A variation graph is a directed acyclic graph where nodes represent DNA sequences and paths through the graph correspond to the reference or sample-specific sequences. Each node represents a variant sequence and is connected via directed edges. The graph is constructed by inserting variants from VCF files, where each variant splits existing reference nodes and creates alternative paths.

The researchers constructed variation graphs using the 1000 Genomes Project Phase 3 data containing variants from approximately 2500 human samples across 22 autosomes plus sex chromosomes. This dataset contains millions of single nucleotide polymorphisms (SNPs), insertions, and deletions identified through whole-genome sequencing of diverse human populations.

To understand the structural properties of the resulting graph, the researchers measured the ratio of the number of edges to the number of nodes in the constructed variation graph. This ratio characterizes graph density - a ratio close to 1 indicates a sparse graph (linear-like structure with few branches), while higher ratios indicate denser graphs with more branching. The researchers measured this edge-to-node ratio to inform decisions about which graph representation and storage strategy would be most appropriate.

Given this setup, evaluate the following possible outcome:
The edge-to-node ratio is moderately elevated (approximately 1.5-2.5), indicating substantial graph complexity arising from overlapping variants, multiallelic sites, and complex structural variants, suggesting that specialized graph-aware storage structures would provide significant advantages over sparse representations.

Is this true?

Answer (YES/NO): NO